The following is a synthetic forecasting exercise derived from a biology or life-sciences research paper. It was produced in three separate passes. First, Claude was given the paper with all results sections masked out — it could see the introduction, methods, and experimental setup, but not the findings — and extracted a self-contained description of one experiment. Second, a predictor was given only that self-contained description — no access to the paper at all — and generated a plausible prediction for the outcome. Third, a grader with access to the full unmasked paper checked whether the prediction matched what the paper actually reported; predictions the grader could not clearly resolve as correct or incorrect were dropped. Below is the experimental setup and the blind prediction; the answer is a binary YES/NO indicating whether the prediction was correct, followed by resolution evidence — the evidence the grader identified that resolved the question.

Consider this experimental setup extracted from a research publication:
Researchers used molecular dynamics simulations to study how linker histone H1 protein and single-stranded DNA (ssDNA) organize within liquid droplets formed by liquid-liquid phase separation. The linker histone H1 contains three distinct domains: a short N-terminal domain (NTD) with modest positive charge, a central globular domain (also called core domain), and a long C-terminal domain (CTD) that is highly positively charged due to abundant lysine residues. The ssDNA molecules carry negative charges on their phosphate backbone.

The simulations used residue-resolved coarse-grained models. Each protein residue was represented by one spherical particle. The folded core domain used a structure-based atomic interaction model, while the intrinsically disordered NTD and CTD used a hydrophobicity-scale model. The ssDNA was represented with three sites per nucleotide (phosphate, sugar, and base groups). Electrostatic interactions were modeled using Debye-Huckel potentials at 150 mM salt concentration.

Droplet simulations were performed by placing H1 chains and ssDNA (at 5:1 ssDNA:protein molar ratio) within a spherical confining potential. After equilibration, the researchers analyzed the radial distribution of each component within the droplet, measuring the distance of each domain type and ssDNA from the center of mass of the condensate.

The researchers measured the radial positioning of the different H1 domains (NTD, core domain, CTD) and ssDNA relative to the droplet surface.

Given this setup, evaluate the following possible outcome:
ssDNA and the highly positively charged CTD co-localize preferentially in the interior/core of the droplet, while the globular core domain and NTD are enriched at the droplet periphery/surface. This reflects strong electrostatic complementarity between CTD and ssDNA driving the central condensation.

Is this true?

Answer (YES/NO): YES